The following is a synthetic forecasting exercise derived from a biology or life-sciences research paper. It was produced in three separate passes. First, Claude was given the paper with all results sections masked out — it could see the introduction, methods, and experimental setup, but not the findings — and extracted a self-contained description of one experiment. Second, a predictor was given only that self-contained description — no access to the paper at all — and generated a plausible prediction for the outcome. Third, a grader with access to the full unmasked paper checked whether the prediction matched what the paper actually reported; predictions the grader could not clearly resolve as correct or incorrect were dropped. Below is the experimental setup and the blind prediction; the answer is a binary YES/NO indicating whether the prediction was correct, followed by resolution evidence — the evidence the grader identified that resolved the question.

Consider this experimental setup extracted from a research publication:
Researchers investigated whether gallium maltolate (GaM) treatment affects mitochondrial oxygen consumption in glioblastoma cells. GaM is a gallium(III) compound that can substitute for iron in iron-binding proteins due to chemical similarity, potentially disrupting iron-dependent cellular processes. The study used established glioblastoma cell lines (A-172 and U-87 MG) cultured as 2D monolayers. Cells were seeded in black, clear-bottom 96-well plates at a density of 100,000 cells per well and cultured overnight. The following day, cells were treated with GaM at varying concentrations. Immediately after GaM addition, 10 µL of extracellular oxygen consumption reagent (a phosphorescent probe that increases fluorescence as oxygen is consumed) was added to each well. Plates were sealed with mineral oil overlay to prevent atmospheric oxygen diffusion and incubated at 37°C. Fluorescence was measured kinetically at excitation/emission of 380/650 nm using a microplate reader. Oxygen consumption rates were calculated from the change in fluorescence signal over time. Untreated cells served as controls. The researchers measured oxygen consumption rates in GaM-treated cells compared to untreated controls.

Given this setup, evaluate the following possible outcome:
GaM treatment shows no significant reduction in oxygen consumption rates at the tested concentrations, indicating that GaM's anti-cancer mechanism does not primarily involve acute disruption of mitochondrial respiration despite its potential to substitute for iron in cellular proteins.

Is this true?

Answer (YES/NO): NO